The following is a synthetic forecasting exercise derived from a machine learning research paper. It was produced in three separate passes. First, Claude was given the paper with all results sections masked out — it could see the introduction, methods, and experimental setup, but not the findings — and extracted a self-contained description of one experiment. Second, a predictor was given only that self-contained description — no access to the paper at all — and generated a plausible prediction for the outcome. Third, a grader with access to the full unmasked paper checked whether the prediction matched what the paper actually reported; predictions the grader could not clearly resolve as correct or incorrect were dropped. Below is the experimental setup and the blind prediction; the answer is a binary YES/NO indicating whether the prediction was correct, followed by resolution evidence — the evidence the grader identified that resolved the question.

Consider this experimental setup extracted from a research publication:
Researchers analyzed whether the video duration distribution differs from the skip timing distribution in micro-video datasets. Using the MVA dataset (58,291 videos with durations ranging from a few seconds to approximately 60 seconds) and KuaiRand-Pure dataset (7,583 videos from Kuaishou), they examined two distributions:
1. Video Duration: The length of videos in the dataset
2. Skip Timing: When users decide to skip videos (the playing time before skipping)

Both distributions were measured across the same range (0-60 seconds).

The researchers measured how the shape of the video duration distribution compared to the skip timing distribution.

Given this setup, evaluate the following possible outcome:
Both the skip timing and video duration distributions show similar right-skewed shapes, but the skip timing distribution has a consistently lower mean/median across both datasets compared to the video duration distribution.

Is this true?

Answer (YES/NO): NO